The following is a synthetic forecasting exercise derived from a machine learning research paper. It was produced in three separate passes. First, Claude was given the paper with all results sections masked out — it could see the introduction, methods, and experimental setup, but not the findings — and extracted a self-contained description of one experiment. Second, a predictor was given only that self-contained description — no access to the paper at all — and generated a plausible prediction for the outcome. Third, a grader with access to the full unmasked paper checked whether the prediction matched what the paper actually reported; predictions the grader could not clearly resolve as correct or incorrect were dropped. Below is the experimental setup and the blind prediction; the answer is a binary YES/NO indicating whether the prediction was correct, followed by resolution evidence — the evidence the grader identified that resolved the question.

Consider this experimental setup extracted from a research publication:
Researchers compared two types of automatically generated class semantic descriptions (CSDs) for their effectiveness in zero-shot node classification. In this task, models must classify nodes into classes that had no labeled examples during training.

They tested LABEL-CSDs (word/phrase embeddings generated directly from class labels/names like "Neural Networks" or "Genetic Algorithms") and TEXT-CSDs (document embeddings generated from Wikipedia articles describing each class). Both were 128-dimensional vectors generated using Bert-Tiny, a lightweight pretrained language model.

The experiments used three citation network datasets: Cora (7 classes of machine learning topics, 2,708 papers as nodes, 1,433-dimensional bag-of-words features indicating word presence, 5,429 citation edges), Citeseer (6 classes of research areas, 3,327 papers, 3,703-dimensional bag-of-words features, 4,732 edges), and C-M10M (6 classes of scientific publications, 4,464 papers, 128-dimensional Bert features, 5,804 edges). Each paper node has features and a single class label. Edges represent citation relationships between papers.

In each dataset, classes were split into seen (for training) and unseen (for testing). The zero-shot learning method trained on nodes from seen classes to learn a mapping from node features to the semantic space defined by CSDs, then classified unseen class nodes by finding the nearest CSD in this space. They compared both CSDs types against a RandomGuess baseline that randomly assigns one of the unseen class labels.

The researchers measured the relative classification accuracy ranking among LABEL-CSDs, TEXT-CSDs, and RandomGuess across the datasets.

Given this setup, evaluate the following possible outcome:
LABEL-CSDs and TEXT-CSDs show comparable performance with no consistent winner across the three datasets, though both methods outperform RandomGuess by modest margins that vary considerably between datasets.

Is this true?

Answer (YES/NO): NO